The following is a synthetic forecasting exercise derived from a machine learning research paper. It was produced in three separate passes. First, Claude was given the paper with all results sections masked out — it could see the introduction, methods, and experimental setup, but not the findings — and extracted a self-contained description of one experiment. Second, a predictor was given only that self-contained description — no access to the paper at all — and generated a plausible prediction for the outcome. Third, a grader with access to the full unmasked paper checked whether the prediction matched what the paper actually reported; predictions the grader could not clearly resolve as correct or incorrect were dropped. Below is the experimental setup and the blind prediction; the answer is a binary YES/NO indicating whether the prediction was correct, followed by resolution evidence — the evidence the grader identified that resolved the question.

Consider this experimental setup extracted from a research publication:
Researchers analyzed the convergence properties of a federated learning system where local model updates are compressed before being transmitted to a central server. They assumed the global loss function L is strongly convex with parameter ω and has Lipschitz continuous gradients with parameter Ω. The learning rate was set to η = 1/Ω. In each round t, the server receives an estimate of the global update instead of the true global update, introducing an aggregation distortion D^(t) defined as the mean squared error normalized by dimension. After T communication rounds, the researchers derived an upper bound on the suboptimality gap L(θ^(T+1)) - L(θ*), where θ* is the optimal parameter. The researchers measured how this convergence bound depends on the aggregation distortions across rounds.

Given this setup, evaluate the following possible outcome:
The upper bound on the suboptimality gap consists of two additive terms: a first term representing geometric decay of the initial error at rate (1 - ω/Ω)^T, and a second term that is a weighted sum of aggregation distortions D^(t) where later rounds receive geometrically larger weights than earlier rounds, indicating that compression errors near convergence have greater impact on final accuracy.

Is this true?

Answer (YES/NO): NO